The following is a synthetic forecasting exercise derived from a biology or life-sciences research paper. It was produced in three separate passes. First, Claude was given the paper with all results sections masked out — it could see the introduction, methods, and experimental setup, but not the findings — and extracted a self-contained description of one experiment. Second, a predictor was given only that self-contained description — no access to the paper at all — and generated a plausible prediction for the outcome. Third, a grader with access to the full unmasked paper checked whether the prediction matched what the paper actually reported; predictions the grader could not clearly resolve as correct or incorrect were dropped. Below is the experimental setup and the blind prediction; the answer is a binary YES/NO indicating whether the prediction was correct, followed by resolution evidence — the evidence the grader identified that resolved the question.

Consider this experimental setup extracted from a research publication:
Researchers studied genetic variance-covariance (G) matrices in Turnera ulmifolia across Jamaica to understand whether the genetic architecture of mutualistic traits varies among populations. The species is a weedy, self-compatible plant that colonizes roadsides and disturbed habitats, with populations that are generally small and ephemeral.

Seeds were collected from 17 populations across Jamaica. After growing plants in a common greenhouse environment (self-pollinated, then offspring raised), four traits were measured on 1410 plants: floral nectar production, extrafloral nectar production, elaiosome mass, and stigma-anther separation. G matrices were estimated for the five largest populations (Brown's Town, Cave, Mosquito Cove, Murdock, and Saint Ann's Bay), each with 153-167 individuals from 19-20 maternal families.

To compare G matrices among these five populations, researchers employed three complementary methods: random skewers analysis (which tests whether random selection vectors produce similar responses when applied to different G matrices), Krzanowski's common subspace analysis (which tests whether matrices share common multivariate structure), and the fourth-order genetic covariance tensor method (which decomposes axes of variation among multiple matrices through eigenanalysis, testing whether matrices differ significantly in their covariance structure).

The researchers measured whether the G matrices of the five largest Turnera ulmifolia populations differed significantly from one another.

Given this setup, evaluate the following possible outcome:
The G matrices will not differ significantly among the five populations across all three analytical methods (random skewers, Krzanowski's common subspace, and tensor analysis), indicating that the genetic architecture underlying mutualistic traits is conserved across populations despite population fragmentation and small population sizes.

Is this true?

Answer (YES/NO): YES